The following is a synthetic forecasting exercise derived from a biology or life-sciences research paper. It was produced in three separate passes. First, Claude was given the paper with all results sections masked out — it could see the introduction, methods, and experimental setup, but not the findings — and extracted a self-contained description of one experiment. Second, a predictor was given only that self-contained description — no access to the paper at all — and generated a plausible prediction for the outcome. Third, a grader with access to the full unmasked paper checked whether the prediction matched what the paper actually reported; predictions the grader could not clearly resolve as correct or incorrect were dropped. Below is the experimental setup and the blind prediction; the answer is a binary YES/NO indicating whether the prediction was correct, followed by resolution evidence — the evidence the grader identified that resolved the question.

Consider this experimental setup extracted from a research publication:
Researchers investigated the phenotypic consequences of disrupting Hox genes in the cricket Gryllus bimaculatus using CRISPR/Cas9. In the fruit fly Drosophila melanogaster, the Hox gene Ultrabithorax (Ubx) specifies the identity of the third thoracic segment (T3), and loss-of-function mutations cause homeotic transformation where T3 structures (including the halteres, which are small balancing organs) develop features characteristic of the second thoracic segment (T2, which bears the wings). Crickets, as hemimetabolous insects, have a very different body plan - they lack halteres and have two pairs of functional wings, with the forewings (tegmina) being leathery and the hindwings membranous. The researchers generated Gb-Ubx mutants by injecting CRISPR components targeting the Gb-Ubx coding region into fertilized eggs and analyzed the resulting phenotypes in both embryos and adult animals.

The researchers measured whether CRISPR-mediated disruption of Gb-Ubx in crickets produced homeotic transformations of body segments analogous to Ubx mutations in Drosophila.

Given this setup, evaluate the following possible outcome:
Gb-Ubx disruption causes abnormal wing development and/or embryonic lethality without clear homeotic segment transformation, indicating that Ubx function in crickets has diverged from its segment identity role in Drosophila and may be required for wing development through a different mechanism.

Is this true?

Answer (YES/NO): NO